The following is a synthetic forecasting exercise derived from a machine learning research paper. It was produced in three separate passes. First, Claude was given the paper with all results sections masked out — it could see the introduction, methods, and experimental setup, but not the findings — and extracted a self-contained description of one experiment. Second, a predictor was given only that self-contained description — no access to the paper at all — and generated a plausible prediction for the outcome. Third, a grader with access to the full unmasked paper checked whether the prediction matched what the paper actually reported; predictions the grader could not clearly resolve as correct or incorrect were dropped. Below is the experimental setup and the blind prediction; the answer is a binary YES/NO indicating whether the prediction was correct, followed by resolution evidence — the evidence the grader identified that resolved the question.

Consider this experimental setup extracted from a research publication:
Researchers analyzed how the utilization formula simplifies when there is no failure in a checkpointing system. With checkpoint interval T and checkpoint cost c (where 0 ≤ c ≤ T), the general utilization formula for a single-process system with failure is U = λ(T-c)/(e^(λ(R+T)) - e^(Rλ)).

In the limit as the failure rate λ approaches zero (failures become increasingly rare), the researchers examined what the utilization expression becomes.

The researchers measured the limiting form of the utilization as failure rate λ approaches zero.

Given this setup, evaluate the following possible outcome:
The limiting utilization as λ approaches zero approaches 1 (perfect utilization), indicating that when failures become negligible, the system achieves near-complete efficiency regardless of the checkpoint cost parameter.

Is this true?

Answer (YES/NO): NO